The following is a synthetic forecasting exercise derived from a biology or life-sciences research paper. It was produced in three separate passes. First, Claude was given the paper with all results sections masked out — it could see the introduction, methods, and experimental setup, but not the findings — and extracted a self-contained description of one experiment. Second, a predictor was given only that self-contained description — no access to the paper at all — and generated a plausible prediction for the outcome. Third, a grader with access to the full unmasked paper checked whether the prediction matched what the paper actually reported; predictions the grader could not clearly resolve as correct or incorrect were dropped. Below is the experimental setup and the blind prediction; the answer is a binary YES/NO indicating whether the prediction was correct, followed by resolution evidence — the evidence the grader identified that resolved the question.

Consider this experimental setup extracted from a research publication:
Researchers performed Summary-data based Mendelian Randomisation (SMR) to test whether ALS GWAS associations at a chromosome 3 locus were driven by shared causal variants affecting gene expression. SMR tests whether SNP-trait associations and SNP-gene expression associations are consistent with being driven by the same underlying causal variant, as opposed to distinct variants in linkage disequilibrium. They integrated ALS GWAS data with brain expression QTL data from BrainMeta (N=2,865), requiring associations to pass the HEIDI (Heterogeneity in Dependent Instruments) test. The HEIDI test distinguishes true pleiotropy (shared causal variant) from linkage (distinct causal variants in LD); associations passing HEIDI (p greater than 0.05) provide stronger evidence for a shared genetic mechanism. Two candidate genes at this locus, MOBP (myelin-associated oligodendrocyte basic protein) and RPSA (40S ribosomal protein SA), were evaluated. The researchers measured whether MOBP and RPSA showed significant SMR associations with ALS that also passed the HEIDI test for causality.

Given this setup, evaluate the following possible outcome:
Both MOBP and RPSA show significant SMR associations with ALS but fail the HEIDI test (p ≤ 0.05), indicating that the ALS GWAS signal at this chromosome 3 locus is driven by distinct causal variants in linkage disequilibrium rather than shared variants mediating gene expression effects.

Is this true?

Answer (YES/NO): NO